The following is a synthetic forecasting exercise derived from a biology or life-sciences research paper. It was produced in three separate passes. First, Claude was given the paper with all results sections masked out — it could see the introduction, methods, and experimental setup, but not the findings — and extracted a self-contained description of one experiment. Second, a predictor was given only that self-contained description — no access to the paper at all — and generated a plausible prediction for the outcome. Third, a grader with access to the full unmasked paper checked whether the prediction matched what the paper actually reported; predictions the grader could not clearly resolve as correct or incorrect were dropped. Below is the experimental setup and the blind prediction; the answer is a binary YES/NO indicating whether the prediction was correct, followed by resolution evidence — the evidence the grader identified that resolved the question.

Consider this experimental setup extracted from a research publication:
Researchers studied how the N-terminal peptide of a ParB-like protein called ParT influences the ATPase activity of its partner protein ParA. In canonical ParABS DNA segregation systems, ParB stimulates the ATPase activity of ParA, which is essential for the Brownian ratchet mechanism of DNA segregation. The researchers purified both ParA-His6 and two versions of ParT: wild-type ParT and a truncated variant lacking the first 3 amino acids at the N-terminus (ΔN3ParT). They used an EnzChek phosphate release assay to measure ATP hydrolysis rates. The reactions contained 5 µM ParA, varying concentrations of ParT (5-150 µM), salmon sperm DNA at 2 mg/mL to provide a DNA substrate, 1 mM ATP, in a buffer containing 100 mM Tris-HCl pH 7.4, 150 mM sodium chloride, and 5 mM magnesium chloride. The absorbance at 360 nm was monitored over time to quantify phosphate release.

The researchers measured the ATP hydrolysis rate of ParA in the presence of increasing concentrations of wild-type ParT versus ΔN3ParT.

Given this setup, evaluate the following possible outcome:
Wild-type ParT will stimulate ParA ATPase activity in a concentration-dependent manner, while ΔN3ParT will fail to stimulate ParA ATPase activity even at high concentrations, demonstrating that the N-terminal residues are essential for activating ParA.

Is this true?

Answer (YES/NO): YES